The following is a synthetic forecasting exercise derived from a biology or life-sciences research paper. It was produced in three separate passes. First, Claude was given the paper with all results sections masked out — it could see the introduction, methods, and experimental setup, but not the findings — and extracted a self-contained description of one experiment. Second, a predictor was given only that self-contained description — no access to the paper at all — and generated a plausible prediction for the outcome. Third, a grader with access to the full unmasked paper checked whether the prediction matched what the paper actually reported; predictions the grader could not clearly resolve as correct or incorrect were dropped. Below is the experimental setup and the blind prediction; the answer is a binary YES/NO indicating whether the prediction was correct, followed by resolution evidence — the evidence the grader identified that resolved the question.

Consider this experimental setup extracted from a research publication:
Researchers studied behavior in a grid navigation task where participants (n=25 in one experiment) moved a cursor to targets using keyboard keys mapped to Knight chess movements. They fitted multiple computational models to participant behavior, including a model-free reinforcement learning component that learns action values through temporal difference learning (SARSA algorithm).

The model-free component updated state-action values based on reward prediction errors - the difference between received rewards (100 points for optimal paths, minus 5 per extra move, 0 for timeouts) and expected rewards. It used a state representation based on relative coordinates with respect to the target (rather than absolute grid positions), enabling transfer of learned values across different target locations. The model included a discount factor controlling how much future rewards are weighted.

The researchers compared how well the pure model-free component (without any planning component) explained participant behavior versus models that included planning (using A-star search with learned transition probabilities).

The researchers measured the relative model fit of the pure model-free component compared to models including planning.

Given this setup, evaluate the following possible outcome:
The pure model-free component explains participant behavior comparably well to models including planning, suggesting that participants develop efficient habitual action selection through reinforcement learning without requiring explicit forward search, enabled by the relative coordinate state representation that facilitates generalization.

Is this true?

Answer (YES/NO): NO